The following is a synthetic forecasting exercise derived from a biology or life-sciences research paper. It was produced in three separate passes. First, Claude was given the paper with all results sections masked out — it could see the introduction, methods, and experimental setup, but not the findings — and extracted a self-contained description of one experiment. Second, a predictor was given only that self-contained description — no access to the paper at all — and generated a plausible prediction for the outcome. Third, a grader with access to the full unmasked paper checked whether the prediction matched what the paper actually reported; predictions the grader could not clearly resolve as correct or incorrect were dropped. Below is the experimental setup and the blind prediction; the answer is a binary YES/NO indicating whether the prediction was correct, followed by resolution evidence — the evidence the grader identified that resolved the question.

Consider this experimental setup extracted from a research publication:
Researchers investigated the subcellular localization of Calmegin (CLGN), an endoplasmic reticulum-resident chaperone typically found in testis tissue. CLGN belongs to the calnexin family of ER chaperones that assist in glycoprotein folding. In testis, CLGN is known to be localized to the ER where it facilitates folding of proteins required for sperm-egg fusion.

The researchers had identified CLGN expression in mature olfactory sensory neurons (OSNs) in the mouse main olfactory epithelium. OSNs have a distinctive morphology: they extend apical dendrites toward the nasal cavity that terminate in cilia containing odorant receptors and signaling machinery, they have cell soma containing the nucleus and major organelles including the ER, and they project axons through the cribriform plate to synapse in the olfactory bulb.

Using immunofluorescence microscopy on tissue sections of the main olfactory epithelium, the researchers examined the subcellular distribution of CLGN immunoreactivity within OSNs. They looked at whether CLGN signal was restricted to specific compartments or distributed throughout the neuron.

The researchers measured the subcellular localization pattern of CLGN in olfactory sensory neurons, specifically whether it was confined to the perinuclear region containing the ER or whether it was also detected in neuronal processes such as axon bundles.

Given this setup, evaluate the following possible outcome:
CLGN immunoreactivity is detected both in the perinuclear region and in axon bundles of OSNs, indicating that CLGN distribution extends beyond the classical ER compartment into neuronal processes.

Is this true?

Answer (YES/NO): YES